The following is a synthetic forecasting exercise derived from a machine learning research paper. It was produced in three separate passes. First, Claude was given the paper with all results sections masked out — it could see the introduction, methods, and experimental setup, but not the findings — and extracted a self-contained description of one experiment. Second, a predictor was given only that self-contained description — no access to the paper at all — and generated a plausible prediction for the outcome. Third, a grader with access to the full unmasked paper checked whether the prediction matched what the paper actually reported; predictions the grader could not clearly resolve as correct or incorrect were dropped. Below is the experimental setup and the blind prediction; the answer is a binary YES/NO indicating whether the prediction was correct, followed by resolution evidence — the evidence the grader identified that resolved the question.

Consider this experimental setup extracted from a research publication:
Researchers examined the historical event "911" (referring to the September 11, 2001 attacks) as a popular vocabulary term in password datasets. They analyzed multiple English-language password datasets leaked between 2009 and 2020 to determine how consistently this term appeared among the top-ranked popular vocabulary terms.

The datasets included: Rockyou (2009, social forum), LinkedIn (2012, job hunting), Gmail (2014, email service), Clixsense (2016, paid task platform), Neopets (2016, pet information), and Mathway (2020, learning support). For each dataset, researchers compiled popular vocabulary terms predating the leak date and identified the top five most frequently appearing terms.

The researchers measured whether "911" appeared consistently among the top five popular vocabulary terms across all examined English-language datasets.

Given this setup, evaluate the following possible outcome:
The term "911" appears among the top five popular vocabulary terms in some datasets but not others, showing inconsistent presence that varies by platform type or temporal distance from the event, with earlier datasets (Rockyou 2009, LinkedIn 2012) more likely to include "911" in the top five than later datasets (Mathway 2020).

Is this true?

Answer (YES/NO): YES